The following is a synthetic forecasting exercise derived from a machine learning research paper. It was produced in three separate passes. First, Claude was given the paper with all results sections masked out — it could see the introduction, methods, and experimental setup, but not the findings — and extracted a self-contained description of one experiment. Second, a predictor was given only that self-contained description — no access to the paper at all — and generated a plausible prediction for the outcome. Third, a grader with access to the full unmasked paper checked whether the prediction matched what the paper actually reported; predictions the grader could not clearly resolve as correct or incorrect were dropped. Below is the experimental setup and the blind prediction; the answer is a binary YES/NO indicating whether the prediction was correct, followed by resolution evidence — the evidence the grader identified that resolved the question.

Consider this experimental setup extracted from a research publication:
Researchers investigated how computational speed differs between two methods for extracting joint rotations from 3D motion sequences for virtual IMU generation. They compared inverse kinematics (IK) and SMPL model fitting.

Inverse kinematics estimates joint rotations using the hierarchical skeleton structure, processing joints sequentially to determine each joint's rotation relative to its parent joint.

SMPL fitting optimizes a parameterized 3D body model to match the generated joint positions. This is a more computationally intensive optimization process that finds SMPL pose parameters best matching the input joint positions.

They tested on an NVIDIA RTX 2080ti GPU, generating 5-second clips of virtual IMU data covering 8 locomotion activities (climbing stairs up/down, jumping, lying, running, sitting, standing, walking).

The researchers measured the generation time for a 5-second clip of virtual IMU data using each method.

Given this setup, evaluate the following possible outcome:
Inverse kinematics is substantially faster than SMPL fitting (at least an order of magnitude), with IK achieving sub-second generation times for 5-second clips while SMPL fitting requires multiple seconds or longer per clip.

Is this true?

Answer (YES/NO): NO